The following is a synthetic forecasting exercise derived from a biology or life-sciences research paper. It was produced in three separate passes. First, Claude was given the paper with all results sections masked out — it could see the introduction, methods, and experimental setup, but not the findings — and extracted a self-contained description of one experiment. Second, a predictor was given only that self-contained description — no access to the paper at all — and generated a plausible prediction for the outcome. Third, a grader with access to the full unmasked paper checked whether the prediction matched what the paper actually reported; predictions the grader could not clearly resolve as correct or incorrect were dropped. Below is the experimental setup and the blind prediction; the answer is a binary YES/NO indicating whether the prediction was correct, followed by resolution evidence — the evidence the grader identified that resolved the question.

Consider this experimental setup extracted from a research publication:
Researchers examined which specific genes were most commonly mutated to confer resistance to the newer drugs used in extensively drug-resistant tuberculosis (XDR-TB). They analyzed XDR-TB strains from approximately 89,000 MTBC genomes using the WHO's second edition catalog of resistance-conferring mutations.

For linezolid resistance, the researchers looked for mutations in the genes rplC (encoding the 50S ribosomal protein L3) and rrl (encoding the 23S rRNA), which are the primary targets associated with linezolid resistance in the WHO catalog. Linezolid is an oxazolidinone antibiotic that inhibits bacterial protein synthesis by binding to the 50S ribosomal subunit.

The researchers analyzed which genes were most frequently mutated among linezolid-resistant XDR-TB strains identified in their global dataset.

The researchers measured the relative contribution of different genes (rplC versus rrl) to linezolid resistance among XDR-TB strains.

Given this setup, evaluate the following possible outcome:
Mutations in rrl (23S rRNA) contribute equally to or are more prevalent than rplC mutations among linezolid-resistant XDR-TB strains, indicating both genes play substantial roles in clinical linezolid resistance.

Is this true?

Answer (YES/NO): NO